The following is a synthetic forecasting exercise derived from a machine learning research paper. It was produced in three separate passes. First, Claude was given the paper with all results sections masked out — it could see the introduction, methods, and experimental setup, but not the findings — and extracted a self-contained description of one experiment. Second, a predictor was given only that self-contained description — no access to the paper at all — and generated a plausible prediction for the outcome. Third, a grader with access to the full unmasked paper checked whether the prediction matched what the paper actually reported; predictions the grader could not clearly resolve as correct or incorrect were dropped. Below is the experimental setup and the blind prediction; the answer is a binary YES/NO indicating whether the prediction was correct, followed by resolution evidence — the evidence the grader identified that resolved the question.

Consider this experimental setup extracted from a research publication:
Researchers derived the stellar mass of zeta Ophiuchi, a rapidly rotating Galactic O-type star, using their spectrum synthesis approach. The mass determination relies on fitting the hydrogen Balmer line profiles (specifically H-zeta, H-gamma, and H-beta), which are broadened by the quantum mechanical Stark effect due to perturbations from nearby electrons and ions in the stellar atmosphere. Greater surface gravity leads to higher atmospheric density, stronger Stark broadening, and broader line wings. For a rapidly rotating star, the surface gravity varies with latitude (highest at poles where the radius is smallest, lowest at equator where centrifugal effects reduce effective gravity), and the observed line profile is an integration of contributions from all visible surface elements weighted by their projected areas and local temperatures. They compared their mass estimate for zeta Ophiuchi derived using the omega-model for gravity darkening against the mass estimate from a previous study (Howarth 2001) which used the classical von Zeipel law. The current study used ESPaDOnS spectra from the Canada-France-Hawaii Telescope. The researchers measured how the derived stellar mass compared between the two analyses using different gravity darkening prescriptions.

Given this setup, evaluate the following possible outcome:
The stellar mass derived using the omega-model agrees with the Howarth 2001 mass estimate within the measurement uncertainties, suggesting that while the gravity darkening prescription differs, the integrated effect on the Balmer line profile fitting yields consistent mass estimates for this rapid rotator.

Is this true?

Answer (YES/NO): NO